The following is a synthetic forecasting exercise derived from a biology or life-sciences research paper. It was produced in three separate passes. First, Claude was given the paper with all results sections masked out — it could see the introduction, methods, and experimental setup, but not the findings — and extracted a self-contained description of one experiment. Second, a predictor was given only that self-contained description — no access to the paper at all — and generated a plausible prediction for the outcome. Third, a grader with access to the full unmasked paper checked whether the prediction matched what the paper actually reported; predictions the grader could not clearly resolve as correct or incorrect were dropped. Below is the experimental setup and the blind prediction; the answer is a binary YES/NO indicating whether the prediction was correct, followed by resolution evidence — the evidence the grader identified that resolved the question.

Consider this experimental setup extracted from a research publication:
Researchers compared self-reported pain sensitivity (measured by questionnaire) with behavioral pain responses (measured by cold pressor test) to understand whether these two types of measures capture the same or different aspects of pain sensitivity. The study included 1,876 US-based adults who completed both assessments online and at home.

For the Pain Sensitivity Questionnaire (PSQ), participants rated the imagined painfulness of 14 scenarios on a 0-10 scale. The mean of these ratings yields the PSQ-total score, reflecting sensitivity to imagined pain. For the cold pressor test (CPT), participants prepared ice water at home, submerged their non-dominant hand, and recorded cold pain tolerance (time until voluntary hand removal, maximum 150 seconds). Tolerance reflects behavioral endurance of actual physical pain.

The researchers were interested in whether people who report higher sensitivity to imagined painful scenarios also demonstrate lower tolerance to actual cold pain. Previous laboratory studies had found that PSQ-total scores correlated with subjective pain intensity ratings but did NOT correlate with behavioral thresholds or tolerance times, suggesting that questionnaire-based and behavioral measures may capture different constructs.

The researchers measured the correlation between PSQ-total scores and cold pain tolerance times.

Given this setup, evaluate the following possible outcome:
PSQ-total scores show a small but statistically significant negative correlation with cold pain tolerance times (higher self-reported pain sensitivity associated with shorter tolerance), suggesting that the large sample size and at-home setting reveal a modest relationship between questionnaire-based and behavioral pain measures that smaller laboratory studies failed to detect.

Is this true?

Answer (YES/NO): YES